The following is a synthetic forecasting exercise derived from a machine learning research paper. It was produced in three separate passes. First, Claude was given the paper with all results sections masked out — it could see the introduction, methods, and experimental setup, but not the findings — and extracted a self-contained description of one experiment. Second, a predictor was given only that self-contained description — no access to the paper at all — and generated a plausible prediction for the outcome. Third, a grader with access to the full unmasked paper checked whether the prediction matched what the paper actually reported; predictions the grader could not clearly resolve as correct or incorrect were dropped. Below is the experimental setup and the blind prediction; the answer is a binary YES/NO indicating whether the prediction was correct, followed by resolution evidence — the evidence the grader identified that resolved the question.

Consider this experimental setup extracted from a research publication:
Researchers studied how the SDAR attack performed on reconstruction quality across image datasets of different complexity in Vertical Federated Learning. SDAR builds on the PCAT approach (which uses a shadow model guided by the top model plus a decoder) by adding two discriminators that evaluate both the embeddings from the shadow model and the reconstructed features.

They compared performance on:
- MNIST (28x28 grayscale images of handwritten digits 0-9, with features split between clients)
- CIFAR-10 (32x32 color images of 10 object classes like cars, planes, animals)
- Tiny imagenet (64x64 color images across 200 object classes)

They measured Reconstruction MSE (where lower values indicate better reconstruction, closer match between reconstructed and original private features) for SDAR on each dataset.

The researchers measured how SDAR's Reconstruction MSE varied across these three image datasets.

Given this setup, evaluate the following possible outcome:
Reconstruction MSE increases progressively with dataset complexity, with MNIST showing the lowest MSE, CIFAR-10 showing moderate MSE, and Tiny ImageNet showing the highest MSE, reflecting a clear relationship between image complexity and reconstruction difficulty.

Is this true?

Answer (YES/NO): NO